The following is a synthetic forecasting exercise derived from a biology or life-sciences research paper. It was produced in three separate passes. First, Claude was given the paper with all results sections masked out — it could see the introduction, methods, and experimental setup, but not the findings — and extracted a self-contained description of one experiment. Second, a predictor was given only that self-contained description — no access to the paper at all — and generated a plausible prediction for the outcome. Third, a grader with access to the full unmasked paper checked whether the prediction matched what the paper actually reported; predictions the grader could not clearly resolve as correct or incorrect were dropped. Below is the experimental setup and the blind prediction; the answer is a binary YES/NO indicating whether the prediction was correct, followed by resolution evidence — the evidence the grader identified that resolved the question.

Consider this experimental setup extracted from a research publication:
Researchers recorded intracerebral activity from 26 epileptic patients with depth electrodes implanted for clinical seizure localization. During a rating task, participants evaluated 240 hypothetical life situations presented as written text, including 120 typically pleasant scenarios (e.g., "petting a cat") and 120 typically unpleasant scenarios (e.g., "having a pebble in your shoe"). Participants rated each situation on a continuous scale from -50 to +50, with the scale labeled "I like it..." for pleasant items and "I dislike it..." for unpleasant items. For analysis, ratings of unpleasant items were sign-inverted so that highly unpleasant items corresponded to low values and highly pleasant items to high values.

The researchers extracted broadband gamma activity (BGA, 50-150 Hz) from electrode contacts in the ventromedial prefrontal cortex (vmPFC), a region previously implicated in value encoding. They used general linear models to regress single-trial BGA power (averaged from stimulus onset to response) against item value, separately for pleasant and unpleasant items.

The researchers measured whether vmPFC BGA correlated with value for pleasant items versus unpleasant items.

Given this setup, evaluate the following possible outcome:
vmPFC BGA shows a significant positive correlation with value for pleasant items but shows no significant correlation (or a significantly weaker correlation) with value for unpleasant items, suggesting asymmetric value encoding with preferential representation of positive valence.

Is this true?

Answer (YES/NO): YES